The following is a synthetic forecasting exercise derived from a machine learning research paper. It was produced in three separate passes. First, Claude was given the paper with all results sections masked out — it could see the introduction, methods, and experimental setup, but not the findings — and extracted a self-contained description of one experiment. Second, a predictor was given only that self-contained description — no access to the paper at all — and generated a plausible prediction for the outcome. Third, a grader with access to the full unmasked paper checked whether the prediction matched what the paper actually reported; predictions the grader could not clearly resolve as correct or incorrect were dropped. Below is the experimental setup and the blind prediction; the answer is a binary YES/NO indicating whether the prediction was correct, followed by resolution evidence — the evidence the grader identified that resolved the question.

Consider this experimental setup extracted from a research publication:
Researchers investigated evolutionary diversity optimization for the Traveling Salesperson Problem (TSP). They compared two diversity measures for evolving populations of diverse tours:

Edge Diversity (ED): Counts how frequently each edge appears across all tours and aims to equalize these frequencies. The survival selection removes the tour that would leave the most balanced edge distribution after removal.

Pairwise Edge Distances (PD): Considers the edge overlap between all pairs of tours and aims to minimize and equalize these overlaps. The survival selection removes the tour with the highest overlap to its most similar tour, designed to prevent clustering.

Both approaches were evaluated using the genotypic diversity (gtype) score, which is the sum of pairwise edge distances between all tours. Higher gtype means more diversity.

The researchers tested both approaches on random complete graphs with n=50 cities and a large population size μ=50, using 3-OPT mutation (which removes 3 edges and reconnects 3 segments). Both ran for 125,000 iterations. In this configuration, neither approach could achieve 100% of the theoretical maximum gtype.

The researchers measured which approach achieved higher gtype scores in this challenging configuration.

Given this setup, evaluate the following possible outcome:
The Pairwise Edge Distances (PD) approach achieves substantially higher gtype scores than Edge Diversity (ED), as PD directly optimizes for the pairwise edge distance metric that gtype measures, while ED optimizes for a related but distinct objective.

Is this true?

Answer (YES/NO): NO